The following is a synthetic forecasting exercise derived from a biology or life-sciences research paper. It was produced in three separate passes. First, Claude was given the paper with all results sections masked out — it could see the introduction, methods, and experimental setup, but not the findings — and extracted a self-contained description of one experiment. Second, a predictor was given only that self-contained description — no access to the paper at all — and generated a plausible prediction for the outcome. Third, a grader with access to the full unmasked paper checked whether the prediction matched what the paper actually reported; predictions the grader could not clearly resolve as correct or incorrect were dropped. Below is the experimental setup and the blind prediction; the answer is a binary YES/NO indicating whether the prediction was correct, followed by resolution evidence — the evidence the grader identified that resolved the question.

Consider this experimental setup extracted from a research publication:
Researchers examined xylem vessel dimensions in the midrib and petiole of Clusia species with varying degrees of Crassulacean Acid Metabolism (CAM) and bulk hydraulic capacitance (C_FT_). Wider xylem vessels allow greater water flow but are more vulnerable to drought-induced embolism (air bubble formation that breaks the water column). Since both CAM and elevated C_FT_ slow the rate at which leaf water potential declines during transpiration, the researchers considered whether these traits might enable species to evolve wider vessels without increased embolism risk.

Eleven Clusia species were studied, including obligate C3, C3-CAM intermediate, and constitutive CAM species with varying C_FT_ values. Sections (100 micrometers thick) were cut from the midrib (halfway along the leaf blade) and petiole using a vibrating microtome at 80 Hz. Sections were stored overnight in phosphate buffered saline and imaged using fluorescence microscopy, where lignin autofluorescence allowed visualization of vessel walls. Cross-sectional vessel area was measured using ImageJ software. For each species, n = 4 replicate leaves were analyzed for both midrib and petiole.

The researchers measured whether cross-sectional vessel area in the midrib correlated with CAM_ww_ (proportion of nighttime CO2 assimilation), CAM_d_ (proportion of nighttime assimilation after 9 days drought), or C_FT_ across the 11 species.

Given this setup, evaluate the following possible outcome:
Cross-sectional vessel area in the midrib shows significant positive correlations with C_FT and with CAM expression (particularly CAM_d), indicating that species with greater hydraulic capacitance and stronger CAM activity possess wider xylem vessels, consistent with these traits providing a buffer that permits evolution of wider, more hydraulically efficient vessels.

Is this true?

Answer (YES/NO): NO